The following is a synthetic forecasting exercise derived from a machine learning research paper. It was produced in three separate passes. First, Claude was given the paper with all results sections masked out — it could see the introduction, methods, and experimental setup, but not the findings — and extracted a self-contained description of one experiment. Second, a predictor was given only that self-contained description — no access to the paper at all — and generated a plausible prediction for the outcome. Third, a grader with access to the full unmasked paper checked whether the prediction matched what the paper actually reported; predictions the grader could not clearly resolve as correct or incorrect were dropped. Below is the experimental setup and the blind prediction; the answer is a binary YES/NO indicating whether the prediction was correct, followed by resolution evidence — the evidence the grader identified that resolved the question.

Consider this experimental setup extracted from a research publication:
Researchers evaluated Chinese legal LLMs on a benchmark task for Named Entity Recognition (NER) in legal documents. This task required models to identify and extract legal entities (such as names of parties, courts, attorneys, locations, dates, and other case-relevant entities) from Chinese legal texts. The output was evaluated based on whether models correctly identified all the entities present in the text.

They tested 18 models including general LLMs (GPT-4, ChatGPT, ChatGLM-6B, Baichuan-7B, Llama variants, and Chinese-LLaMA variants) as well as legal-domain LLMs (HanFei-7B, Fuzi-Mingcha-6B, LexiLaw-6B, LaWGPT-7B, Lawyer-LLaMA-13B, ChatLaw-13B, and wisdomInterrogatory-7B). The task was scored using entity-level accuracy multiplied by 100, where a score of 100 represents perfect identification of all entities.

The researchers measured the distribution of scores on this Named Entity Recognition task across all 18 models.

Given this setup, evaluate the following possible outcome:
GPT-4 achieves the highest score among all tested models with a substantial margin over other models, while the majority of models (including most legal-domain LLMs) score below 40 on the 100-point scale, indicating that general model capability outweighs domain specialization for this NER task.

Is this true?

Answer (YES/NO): YES